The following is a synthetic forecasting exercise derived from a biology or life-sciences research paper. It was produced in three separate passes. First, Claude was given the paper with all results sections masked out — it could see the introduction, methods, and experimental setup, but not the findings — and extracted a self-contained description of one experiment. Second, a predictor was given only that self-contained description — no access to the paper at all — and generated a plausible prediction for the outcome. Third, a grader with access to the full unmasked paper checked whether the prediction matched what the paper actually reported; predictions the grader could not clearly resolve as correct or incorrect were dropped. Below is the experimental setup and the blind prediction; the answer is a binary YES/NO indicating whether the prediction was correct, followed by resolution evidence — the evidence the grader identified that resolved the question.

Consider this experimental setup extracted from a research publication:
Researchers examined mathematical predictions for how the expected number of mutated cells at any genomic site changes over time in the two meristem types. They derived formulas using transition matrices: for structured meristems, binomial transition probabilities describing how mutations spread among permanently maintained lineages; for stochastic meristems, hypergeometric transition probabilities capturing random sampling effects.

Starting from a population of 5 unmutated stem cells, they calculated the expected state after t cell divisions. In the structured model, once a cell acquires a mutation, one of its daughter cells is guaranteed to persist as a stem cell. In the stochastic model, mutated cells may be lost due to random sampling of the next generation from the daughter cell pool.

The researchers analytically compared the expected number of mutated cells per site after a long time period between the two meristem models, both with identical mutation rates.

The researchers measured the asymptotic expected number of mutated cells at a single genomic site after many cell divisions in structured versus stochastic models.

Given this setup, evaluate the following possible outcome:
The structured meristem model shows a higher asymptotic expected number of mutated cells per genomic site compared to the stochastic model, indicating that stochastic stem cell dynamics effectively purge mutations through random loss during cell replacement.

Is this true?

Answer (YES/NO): NO